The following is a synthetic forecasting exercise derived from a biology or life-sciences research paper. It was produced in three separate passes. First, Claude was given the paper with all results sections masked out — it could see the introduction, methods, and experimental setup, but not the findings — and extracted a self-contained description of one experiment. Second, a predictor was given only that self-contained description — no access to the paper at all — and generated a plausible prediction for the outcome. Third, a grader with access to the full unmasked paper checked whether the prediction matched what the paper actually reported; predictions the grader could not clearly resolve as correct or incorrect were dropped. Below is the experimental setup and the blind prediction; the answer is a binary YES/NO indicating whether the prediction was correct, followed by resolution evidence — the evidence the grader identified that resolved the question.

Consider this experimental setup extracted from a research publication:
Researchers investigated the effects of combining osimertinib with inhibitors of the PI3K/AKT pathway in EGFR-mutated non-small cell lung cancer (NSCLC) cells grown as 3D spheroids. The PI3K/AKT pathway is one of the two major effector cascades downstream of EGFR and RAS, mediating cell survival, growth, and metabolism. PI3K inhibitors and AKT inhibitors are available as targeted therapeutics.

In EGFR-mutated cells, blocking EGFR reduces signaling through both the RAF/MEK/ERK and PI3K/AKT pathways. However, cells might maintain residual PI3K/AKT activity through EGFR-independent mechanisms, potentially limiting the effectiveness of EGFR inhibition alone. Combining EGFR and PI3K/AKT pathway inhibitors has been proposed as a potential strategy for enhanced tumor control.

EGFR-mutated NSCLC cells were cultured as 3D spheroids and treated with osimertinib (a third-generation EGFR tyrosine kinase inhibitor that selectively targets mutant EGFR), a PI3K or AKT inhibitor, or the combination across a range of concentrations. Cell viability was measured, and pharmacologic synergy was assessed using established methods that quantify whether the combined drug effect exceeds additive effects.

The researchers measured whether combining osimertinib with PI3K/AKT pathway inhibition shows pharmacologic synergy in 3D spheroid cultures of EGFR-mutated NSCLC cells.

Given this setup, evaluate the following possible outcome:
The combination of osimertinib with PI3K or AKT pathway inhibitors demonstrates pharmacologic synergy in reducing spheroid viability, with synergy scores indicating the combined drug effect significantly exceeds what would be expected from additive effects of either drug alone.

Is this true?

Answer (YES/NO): NO